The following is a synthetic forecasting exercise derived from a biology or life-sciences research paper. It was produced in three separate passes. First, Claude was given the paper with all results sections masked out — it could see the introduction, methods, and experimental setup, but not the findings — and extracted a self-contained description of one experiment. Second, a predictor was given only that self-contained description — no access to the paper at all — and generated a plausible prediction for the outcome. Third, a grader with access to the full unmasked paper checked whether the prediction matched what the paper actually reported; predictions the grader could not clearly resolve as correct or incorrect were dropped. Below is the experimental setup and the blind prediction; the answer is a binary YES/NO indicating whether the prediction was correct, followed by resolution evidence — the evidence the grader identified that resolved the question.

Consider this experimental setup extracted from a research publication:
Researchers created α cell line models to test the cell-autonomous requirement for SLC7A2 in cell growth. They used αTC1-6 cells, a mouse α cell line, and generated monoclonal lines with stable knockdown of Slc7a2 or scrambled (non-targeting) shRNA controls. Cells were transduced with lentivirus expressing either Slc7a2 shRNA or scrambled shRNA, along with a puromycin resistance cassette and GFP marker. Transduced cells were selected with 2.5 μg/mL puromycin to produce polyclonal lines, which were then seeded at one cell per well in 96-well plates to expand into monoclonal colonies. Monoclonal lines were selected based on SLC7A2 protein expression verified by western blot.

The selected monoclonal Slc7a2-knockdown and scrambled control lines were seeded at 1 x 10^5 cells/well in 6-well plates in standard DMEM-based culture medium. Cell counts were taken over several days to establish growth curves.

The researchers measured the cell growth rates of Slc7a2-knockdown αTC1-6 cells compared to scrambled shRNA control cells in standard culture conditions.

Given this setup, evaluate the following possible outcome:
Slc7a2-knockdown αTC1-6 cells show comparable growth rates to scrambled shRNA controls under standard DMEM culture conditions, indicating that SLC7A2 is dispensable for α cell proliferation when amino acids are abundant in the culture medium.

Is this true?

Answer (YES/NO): NO